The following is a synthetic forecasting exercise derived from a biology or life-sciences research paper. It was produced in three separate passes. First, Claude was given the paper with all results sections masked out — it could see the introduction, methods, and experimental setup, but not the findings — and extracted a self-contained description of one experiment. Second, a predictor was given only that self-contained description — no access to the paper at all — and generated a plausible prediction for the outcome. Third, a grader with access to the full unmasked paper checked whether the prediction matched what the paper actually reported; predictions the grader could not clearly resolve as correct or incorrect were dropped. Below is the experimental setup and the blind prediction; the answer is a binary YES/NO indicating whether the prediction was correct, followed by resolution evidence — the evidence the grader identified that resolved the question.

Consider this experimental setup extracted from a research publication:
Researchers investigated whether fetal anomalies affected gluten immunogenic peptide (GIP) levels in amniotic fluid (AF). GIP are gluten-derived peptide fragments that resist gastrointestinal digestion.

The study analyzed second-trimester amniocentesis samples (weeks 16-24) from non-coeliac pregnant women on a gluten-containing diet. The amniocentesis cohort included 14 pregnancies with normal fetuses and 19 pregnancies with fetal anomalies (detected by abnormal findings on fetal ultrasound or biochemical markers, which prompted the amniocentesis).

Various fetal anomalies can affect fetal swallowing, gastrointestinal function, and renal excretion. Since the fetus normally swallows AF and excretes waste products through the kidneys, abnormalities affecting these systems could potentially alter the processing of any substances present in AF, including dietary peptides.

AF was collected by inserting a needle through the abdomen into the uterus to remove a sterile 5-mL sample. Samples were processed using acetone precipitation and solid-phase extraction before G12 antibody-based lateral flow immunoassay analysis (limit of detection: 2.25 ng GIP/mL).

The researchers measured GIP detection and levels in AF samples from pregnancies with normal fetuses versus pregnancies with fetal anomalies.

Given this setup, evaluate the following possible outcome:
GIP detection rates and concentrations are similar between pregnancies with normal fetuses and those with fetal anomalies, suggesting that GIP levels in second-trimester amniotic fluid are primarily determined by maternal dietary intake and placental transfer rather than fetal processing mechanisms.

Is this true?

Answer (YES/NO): YES